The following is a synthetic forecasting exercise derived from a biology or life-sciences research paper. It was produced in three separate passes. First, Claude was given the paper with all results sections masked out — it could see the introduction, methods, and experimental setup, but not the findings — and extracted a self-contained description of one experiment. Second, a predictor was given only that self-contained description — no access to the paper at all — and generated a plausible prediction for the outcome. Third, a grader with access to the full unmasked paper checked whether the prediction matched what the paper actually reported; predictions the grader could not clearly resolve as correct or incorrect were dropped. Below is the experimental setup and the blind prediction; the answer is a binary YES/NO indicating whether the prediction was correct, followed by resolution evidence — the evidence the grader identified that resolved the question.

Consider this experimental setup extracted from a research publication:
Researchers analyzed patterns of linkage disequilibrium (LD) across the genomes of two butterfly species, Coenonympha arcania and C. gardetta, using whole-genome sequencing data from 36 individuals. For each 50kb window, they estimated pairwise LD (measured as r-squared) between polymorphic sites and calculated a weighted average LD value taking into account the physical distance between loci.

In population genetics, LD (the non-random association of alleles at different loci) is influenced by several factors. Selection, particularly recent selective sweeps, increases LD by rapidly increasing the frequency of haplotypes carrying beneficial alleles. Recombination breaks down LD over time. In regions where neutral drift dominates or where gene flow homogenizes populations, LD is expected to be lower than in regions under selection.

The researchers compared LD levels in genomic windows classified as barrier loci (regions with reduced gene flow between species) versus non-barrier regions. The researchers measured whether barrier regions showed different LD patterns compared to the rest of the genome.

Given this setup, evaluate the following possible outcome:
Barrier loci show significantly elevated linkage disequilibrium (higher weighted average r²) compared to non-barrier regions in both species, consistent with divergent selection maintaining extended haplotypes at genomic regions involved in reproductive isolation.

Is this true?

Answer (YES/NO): NO